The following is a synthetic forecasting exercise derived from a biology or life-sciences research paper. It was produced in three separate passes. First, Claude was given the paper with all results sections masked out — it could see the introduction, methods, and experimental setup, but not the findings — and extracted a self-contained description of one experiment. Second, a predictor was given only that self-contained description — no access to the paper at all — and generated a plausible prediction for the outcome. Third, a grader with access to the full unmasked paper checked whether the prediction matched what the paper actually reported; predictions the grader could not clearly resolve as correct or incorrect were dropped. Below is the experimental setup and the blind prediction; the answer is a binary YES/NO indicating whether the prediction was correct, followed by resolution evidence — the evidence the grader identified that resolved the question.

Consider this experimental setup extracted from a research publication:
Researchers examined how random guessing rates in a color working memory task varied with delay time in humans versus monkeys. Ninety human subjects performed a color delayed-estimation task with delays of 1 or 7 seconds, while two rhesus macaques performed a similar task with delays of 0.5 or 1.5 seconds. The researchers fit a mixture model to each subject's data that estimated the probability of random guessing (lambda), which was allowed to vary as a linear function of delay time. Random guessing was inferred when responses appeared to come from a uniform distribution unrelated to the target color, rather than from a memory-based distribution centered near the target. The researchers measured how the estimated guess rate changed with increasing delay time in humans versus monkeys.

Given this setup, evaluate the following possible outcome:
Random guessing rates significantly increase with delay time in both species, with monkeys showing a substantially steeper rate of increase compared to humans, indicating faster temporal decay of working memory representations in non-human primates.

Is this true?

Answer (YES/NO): NO